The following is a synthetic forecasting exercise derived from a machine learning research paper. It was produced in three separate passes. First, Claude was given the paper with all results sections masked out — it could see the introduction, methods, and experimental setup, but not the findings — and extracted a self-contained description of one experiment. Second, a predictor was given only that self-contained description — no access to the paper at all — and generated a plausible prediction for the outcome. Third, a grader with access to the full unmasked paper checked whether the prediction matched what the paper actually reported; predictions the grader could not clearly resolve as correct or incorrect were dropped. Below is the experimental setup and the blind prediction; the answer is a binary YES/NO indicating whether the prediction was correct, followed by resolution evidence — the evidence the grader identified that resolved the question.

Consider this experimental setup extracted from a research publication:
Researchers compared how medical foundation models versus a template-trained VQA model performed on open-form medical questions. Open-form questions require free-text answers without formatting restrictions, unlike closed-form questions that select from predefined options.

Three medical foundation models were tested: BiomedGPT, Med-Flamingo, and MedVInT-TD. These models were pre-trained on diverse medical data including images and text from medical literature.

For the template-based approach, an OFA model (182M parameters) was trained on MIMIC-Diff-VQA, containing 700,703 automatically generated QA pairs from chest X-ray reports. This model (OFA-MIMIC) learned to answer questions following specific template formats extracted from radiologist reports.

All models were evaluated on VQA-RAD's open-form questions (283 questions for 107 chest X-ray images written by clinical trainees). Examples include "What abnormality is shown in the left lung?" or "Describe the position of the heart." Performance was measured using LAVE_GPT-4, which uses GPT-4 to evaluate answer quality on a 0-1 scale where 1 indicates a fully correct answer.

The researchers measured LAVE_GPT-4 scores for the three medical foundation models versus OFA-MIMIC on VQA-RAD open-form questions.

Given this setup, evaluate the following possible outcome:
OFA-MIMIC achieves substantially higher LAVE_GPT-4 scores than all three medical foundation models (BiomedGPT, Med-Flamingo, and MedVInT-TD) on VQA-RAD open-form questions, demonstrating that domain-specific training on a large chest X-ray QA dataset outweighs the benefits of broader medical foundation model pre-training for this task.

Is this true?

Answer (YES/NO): NO